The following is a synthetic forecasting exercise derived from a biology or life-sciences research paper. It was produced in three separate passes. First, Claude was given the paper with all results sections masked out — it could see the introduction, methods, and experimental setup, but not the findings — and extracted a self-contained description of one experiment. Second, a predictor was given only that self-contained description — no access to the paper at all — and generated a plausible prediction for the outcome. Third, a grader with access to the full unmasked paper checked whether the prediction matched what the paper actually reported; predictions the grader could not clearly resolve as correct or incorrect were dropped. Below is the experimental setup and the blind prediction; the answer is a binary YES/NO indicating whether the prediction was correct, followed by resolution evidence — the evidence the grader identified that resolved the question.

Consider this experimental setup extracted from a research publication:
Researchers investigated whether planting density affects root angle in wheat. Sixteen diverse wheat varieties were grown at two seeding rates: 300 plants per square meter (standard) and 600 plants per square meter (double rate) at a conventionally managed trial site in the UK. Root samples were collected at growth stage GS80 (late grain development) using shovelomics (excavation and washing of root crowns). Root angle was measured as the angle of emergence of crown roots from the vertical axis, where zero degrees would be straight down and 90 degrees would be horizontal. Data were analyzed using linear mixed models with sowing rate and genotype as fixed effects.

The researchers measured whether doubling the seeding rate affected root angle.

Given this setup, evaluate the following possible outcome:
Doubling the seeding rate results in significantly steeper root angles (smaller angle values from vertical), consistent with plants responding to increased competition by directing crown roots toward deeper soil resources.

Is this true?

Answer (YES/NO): NO